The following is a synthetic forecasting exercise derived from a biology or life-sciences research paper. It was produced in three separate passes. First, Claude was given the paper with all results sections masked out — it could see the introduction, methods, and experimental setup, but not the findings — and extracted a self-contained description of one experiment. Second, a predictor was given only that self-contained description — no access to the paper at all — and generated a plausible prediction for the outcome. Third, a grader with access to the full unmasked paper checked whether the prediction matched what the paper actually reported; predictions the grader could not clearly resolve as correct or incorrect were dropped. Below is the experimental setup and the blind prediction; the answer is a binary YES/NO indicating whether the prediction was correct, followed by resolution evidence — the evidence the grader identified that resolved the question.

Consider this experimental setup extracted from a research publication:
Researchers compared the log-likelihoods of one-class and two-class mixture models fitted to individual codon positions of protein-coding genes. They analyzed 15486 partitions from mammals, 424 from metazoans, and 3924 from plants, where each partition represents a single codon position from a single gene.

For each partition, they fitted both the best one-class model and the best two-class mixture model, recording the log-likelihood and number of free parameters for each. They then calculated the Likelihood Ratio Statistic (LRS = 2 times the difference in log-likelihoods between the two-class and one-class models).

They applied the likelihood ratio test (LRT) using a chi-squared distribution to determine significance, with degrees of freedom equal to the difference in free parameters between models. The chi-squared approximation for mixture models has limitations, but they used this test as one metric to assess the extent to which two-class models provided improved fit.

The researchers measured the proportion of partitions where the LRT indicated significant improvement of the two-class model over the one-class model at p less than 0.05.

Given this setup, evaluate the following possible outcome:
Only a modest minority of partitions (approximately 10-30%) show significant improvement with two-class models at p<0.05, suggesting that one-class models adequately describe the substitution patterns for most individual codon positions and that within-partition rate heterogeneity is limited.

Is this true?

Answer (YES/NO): NO